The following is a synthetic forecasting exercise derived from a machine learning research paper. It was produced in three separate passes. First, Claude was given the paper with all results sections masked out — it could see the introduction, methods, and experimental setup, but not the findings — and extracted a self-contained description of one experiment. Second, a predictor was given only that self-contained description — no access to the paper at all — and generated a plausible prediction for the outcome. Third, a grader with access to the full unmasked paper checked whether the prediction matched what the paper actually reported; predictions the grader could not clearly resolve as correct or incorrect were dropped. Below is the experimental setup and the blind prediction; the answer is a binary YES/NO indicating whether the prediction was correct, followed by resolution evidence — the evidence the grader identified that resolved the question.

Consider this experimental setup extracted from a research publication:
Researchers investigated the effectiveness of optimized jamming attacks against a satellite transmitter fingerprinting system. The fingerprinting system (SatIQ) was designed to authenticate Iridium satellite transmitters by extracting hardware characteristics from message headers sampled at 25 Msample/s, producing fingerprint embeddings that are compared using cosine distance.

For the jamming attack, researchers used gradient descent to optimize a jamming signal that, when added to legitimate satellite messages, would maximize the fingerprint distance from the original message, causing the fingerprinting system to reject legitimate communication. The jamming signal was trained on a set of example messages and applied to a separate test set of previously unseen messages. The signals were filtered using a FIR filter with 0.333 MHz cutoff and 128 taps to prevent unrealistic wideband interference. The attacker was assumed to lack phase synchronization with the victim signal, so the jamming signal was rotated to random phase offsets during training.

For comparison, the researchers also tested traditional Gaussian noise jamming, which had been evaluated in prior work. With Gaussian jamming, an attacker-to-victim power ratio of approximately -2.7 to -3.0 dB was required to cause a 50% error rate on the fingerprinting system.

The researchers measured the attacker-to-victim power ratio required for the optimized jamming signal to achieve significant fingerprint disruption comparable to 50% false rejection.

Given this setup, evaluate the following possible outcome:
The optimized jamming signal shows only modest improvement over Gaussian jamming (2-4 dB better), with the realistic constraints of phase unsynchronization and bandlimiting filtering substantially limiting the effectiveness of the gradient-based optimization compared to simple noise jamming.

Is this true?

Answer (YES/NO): NO